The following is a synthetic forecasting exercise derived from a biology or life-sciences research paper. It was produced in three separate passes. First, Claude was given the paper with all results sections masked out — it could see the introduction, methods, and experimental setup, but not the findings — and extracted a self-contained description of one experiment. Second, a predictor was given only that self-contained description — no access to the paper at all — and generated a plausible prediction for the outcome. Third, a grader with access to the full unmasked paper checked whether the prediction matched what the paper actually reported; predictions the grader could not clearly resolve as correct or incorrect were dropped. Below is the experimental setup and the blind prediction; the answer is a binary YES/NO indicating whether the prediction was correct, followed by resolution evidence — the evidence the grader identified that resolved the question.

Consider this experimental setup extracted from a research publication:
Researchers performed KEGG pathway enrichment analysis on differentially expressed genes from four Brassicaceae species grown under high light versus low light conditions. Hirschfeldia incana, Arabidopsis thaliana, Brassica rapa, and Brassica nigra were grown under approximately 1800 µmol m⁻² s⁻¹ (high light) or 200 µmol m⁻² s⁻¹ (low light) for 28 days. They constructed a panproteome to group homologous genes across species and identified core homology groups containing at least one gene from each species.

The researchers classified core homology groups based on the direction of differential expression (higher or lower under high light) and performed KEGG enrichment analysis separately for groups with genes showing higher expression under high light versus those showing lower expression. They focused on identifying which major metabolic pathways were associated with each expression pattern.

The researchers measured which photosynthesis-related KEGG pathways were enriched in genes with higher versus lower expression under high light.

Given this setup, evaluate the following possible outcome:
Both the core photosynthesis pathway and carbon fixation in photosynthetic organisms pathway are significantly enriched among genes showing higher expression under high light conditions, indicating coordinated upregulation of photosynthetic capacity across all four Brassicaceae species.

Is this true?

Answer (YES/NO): NO